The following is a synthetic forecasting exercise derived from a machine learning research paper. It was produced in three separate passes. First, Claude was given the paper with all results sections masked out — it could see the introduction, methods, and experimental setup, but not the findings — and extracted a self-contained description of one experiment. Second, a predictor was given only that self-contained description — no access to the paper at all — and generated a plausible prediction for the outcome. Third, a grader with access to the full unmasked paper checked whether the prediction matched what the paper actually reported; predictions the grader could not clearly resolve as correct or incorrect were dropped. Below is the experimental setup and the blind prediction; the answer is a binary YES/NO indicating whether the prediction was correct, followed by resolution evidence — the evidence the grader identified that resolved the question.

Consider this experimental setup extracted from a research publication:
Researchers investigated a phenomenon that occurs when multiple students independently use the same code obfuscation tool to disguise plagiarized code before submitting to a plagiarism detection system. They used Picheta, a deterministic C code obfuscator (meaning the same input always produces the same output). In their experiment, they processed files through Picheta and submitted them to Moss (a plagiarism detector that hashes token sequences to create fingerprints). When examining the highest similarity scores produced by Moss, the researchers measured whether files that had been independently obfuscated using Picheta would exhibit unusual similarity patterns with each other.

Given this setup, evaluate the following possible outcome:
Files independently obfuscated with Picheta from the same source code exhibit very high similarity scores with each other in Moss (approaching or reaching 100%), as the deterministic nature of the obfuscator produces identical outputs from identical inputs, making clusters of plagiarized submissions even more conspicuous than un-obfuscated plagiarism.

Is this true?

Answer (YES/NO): YES